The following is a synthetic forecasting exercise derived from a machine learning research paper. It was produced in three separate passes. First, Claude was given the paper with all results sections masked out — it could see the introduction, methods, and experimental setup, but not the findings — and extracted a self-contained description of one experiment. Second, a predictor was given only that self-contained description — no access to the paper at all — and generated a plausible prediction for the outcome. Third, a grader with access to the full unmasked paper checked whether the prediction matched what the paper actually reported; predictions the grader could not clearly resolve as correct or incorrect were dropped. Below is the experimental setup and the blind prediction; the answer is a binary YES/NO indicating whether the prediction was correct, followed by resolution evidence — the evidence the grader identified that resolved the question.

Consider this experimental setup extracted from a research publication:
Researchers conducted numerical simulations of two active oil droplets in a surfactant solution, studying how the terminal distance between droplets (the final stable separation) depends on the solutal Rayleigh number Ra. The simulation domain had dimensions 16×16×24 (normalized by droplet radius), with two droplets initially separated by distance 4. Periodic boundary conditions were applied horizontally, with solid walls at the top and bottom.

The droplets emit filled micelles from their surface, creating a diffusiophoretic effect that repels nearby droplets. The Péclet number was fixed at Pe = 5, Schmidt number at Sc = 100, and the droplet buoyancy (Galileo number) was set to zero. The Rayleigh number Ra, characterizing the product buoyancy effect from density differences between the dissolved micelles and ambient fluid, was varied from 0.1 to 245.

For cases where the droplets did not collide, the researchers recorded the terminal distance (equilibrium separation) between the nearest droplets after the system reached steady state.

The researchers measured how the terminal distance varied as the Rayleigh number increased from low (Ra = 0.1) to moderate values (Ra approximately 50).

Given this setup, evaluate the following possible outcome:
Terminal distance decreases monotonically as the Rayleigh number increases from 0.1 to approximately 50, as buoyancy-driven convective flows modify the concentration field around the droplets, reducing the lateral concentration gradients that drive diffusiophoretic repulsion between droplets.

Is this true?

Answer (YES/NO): YES